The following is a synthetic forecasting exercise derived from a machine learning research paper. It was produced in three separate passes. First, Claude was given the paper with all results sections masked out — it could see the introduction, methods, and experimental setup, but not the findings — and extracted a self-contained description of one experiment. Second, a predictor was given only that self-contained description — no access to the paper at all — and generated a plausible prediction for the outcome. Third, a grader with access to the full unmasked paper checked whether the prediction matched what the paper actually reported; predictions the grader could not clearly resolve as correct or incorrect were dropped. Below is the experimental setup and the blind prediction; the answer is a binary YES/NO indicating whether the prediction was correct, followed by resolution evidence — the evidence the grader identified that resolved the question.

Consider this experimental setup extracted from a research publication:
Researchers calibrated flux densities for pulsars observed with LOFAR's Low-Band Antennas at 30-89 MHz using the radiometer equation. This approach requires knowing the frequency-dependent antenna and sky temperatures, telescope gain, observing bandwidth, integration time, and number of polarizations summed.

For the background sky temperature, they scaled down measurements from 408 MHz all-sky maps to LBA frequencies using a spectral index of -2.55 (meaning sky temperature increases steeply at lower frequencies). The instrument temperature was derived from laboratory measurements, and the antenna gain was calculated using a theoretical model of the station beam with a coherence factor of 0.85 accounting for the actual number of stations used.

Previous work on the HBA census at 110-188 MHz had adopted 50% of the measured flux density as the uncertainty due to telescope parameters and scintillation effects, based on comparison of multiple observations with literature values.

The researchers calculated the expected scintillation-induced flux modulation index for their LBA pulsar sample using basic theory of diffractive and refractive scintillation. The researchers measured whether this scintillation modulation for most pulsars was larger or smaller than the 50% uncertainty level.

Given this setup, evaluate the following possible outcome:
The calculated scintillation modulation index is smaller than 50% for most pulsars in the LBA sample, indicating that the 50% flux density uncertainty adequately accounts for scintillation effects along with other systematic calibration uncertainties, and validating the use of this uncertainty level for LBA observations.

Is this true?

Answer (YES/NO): YES